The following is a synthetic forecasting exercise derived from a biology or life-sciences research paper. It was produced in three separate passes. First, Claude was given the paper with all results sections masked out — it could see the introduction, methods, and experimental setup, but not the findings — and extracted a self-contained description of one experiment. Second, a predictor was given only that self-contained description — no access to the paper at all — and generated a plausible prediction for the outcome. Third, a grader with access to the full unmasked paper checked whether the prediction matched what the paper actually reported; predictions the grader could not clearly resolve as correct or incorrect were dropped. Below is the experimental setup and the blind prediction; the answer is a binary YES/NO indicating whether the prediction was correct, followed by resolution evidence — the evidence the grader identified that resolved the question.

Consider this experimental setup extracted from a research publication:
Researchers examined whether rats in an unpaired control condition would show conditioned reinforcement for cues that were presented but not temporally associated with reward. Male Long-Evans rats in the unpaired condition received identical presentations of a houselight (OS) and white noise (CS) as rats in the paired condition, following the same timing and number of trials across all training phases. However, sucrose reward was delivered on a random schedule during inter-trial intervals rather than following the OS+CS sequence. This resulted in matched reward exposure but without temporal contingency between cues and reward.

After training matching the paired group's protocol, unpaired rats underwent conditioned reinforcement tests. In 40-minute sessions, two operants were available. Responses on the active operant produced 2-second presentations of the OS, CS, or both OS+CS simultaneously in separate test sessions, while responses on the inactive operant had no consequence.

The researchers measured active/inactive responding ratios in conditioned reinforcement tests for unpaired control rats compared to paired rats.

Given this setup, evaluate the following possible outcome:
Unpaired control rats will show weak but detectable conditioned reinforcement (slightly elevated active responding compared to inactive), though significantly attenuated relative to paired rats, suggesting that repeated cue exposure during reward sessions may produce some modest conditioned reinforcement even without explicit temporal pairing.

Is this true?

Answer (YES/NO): NO